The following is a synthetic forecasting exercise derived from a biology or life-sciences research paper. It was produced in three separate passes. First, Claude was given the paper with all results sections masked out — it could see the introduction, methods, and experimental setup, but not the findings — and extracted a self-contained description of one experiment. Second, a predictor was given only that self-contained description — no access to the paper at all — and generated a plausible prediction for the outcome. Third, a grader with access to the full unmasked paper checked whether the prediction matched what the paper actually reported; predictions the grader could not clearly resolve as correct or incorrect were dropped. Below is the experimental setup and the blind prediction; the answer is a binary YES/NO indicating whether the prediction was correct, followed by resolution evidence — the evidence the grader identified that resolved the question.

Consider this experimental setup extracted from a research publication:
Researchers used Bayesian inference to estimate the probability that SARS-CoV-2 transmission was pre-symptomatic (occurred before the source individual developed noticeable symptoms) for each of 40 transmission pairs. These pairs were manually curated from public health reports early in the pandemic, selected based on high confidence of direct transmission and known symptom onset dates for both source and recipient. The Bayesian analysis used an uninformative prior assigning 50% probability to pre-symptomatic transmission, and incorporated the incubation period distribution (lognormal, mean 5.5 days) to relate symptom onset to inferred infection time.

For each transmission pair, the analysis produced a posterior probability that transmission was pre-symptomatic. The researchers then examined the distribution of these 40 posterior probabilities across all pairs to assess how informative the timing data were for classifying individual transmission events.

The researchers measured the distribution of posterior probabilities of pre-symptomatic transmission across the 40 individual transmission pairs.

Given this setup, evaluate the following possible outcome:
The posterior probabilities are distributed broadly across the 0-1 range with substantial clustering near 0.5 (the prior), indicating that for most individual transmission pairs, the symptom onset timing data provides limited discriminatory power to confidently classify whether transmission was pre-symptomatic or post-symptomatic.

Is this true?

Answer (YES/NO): NO